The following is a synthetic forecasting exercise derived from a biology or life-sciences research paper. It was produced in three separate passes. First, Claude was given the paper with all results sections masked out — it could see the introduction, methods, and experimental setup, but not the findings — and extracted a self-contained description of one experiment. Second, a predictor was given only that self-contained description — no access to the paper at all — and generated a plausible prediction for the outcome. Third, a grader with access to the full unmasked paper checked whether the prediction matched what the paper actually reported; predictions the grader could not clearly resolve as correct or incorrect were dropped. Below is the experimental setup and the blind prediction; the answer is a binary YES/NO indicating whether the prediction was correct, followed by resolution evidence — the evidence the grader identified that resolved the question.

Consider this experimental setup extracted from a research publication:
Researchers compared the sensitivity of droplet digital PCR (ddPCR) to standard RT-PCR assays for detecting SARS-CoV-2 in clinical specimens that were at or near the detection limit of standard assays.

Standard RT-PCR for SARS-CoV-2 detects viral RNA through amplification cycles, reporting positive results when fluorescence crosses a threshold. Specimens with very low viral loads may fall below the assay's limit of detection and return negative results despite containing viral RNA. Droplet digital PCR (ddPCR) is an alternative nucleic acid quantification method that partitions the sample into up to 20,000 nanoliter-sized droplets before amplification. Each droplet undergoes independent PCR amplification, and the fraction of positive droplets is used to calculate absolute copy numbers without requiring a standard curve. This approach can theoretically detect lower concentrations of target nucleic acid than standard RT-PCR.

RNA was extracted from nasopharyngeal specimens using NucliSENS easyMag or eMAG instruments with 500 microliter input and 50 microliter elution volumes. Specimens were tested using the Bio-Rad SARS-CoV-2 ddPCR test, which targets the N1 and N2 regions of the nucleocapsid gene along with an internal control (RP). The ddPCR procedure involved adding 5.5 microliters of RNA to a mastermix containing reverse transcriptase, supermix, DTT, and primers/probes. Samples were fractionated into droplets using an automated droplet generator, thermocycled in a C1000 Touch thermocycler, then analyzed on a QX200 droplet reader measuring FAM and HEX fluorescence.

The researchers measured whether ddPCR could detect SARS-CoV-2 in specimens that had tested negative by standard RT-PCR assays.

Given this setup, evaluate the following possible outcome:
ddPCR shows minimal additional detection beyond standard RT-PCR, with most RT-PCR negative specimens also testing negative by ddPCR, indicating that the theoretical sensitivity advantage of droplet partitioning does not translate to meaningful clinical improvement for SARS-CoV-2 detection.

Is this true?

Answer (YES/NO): YES